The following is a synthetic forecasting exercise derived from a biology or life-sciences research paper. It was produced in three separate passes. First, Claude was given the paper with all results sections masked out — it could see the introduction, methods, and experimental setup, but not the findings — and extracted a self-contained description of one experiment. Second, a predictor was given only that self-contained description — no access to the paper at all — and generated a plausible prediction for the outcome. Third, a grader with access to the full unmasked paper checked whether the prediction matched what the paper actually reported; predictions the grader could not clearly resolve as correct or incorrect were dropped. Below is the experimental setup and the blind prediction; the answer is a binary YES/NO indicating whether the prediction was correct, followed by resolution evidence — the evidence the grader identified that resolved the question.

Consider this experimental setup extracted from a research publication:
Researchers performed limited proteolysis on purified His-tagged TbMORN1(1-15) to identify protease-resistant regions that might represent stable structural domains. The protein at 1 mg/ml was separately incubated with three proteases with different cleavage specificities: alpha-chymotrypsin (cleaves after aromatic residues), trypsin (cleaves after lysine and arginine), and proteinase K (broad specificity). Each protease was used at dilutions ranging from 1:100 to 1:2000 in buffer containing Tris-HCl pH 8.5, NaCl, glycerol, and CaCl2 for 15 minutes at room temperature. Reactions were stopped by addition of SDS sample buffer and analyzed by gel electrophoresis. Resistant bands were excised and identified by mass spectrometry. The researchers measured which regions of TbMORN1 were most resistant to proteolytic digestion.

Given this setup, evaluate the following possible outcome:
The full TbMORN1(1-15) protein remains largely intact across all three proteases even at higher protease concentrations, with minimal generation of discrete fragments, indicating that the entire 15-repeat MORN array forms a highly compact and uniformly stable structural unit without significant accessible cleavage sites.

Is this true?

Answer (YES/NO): NO